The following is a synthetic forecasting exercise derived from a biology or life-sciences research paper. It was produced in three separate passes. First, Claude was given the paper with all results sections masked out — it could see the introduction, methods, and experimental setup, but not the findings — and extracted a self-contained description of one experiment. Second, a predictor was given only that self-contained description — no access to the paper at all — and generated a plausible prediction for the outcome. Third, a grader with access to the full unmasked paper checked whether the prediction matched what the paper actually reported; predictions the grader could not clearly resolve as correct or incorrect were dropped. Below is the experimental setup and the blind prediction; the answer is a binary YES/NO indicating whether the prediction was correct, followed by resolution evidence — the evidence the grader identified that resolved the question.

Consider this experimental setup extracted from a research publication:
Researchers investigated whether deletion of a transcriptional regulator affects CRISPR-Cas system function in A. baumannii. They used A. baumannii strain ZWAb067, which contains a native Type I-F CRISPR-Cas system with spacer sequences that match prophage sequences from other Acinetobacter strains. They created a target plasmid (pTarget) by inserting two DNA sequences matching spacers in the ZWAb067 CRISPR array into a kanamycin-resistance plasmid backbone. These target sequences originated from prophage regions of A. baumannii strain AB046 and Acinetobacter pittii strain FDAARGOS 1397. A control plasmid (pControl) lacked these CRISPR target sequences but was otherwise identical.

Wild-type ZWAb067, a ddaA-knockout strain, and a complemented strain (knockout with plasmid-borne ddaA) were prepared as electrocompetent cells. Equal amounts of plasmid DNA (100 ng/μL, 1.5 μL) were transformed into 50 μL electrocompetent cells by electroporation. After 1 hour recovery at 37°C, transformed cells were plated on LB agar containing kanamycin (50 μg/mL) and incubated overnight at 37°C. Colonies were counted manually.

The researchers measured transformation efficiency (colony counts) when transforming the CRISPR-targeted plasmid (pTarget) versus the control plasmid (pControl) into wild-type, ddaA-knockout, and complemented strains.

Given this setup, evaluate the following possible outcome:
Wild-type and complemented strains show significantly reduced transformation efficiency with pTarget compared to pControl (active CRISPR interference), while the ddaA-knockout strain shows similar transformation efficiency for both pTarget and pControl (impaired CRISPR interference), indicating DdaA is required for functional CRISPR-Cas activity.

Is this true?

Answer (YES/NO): NO